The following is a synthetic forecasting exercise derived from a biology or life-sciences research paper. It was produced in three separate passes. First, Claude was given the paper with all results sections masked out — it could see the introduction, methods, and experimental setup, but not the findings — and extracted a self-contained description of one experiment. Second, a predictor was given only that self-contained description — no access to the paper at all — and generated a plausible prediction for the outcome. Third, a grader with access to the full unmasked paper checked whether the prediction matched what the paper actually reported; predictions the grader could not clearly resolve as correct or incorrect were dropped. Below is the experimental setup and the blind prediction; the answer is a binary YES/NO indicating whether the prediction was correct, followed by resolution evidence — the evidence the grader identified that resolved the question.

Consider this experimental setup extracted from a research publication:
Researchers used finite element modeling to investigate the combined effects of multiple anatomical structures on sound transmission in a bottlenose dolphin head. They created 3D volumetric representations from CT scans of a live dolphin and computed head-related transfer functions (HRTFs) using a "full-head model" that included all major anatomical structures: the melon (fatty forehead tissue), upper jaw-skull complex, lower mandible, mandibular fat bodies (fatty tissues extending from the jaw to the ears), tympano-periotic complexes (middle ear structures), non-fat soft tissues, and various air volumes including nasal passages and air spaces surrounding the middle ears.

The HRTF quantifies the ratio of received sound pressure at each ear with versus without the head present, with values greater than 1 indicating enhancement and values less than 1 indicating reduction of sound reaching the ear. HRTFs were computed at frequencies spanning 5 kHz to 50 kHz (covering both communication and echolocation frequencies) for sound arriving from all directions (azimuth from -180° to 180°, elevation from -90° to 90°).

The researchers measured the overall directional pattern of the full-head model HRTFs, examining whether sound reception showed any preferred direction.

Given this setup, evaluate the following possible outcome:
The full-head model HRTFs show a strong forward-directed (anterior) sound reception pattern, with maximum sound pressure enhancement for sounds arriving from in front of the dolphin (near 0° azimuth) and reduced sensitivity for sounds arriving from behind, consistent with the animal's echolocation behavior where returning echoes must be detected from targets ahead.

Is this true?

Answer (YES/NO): NO